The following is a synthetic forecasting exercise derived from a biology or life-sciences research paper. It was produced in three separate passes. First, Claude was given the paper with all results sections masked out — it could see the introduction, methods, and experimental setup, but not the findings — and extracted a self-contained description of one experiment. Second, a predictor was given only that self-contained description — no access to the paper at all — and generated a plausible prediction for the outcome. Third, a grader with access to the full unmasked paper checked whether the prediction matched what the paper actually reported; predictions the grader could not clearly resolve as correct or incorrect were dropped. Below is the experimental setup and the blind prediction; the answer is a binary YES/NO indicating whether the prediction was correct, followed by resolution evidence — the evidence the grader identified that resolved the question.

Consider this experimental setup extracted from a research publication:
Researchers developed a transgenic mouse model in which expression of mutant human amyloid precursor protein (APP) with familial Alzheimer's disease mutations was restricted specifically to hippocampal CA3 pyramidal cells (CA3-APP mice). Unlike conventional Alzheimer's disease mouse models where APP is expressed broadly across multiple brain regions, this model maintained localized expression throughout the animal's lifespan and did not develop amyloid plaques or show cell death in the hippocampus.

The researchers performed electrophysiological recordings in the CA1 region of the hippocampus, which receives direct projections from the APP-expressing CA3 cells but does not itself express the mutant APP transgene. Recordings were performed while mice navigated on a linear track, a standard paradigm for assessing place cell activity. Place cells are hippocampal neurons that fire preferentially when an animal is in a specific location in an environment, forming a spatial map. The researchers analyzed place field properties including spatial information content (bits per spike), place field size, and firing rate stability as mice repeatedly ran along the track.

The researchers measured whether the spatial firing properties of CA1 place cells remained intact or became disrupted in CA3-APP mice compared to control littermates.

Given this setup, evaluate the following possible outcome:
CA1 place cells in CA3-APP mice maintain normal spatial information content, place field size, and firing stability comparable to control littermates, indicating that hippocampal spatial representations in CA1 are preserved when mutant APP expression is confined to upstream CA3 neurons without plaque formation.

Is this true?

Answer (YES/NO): NO